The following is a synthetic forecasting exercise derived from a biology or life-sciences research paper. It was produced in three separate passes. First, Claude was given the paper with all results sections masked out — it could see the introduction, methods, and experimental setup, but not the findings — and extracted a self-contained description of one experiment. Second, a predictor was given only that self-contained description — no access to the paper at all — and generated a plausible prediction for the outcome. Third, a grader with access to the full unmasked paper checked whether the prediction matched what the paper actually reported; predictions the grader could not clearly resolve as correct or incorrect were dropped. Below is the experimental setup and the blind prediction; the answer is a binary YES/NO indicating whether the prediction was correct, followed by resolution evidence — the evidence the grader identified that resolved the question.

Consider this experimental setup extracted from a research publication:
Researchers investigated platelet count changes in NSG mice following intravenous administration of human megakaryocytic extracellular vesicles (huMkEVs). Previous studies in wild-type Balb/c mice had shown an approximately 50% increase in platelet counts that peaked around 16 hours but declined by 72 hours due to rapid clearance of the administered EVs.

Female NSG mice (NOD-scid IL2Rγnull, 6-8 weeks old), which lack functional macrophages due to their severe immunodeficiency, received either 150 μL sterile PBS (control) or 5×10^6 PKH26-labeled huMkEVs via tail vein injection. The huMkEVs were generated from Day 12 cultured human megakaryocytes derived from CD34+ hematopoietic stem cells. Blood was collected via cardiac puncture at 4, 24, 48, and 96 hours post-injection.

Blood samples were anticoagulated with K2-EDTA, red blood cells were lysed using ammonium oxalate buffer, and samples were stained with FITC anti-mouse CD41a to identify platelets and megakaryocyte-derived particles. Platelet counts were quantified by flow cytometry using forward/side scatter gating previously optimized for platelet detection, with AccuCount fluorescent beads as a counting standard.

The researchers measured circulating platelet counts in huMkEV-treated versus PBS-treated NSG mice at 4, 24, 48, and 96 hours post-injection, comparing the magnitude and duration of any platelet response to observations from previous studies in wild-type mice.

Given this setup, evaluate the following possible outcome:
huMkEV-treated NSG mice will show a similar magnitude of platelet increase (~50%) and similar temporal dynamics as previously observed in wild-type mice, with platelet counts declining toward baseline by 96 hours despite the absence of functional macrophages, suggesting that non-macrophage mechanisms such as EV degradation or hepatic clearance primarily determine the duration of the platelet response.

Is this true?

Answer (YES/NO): NO